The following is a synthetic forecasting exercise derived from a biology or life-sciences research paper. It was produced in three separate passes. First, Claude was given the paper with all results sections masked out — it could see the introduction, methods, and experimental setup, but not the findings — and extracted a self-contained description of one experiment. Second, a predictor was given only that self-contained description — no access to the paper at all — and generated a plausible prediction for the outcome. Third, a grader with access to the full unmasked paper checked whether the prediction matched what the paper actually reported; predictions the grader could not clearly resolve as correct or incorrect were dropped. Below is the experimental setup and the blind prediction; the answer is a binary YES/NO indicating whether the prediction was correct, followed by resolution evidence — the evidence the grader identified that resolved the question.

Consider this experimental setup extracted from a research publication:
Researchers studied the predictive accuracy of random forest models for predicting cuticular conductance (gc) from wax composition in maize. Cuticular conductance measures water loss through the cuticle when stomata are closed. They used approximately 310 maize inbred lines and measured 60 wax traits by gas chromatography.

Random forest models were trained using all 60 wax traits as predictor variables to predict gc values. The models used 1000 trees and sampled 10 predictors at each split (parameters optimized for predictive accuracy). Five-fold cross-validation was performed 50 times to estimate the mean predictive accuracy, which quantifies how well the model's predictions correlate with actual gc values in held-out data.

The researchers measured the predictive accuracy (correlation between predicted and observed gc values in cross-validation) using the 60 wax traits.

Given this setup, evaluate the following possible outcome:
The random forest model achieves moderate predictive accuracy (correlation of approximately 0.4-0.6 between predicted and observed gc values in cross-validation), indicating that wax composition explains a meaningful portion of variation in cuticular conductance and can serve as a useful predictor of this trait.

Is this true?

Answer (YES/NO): NO